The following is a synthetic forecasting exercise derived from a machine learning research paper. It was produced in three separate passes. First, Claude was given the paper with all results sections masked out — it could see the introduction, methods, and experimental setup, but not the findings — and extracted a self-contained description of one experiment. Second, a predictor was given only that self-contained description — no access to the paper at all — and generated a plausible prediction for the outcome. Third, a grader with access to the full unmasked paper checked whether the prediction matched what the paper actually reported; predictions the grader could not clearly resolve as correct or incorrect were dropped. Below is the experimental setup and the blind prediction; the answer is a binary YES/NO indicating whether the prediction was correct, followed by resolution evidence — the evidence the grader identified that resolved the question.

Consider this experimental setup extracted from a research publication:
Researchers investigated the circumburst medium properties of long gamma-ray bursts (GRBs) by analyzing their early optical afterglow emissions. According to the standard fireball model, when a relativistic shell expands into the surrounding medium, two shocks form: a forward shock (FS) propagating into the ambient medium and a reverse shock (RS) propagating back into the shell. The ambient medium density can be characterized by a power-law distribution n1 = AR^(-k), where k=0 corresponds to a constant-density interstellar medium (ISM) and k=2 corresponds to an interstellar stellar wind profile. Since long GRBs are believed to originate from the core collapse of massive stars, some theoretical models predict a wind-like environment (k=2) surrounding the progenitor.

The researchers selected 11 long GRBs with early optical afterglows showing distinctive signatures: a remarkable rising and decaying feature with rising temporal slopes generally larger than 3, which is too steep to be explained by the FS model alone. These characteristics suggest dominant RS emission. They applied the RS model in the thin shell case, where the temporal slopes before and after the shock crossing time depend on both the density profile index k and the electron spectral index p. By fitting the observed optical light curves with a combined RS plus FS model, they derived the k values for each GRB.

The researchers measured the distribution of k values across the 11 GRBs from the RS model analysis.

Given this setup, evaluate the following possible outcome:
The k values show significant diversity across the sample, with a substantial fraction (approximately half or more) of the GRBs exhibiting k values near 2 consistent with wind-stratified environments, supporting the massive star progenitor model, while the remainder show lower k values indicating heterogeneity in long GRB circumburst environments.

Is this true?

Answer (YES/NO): NO